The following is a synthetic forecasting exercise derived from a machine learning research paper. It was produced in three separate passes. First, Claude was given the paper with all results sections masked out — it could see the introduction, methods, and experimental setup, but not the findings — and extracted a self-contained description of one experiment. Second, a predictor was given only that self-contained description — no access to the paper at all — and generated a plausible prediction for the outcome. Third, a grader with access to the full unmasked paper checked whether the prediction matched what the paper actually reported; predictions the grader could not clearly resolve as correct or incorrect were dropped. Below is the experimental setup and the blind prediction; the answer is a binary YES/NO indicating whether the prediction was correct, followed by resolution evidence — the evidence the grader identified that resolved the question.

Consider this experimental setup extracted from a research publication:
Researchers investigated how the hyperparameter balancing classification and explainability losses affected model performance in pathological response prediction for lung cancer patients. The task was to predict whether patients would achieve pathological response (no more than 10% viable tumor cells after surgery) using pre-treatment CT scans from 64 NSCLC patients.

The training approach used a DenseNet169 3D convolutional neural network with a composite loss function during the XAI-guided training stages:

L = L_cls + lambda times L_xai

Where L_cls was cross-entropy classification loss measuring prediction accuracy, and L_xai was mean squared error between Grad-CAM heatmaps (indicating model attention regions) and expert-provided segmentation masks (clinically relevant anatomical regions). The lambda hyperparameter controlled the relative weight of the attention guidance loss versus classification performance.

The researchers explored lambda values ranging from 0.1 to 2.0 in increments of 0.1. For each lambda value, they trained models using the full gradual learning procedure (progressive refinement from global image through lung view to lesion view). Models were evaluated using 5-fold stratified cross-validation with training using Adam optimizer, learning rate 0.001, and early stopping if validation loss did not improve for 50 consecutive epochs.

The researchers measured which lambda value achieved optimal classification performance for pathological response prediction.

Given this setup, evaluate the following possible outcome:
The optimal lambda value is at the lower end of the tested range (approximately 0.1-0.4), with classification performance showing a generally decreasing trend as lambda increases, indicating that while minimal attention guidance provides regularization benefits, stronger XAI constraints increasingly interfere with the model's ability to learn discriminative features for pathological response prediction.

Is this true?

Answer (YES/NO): NO